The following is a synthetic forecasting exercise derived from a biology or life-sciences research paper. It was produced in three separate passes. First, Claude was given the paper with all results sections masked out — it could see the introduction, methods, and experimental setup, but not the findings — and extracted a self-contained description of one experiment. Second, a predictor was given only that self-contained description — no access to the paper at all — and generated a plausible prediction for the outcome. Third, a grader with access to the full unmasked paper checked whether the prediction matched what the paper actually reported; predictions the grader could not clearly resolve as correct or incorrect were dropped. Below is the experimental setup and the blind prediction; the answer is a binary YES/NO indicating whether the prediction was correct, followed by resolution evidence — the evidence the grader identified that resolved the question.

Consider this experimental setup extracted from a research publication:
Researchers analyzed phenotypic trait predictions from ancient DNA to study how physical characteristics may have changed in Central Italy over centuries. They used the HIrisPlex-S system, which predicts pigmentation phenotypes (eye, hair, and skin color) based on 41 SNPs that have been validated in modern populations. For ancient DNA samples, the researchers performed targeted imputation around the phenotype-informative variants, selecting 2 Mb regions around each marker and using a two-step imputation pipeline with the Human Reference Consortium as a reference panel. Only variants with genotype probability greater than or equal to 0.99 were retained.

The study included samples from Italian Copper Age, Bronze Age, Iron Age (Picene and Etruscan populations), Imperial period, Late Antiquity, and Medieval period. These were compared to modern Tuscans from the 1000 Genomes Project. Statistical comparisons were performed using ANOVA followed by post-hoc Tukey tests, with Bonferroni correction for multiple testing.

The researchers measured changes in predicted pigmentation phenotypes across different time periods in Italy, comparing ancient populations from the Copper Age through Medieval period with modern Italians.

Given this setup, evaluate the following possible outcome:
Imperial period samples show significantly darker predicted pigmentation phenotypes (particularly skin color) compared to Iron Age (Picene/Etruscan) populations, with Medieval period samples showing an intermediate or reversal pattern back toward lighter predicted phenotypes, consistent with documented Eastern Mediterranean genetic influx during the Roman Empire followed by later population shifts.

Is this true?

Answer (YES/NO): NO